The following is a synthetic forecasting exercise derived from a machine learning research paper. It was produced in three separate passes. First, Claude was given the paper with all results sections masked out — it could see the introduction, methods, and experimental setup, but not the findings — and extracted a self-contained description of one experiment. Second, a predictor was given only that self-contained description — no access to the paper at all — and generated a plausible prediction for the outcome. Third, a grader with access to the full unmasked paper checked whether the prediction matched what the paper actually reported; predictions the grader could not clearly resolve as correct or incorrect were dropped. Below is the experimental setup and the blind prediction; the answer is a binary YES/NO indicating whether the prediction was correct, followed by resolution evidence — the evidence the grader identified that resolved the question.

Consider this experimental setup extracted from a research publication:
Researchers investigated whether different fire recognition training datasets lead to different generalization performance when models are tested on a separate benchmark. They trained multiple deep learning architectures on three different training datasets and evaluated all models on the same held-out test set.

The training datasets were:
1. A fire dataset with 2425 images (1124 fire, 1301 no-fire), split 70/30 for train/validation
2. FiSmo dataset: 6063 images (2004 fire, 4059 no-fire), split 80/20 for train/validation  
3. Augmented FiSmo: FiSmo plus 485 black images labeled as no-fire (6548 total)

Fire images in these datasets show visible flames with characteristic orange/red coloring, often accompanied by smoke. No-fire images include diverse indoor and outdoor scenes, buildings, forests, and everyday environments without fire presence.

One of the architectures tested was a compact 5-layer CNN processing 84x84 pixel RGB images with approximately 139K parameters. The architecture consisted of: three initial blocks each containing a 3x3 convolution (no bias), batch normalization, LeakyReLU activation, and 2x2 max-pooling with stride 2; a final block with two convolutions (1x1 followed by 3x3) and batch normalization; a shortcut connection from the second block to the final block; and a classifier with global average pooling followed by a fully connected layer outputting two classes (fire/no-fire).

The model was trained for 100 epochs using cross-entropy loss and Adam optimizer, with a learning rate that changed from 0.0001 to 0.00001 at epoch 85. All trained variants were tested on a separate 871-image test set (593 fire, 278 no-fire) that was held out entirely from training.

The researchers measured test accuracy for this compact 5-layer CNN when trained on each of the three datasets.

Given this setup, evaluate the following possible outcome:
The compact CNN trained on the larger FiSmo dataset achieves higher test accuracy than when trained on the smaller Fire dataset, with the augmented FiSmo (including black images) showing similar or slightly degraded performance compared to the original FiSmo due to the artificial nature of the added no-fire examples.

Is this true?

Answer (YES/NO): NO